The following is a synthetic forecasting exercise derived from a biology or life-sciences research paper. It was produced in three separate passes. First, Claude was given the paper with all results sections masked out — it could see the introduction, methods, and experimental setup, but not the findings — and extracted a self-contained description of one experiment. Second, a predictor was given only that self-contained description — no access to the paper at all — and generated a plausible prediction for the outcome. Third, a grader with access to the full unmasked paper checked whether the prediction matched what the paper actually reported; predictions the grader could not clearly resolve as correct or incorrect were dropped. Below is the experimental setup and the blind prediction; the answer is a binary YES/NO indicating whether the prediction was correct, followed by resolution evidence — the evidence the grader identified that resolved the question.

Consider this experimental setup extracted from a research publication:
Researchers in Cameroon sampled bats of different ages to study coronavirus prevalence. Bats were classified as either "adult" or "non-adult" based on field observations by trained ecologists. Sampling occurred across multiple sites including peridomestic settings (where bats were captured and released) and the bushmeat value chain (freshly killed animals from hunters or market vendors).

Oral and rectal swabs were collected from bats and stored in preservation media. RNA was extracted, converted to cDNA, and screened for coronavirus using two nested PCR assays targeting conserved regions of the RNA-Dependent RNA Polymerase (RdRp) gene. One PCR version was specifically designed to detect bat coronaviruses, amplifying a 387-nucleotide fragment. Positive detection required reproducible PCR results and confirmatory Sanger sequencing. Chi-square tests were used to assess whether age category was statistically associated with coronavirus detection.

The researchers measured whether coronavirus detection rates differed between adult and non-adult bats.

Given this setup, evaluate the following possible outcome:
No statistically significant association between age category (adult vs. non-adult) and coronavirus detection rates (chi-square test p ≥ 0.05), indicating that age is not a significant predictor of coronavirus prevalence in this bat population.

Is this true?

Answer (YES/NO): YES